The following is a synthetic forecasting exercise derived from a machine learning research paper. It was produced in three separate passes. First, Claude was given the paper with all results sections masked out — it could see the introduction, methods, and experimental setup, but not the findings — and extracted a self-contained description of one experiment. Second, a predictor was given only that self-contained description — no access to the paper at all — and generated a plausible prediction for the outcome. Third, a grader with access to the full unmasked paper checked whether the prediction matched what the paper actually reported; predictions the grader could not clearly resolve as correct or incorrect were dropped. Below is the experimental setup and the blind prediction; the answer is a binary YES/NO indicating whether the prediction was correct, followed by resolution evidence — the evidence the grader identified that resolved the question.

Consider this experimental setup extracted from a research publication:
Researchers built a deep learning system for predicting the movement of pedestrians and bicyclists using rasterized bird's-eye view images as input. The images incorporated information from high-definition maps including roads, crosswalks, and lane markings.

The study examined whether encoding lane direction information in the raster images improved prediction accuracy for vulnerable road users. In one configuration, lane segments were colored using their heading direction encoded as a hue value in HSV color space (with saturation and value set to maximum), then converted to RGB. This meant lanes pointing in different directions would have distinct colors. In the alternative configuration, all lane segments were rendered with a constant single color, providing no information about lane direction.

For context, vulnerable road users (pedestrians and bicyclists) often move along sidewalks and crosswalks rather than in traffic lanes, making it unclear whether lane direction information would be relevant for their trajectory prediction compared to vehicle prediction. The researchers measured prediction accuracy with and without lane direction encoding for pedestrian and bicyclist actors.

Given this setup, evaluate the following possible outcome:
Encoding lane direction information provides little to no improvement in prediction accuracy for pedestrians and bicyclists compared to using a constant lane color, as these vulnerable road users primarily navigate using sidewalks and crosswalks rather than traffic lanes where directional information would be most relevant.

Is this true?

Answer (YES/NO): NO